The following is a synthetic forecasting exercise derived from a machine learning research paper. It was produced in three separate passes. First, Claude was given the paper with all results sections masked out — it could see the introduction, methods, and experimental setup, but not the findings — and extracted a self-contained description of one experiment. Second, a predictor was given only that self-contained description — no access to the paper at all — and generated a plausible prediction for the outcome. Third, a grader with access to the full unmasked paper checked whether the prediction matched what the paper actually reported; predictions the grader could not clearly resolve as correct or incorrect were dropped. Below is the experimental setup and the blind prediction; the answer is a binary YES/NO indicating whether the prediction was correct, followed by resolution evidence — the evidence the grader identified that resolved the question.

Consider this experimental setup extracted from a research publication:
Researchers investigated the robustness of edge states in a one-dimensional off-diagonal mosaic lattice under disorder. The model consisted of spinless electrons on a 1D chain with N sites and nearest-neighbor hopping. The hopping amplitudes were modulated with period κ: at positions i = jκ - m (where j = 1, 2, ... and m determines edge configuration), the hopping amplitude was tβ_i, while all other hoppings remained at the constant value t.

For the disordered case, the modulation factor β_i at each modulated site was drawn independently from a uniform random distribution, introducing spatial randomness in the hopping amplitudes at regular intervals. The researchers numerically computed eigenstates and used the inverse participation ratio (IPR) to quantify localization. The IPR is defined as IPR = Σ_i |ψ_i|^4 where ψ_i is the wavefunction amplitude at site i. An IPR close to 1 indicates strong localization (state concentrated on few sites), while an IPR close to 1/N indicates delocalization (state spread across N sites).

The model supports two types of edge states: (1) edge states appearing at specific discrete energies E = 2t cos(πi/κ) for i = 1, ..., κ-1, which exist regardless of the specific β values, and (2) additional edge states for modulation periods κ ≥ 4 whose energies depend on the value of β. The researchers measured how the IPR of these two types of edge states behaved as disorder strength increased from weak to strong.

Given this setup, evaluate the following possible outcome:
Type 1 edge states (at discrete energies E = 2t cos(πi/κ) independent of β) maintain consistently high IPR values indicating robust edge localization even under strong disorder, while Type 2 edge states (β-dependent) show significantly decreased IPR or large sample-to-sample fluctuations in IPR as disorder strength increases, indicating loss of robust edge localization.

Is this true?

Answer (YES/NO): NO